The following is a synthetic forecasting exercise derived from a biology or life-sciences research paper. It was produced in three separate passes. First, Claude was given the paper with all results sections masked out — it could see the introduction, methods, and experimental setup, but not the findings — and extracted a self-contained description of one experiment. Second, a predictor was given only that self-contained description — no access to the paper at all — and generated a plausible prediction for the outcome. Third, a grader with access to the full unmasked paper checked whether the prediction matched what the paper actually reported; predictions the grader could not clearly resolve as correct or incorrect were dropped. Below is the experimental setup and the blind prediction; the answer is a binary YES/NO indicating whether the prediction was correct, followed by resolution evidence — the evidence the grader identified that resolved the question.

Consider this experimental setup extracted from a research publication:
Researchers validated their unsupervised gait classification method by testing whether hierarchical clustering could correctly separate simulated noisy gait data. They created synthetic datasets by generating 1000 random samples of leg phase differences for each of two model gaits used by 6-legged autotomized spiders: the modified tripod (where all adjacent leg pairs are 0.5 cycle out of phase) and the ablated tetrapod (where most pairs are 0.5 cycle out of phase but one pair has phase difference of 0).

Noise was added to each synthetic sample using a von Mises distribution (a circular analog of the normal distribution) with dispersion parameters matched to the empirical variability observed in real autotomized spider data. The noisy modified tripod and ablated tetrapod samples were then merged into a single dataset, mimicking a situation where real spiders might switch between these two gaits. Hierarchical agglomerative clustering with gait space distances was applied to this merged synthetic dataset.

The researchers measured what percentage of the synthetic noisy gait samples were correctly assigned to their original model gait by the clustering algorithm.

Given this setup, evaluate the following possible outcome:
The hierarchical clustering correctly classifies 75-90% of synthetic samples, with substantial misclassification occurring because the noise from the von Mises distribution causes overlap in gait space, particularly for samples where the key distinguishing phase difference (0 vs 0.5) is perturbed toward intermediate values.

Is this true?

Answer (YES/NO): NO